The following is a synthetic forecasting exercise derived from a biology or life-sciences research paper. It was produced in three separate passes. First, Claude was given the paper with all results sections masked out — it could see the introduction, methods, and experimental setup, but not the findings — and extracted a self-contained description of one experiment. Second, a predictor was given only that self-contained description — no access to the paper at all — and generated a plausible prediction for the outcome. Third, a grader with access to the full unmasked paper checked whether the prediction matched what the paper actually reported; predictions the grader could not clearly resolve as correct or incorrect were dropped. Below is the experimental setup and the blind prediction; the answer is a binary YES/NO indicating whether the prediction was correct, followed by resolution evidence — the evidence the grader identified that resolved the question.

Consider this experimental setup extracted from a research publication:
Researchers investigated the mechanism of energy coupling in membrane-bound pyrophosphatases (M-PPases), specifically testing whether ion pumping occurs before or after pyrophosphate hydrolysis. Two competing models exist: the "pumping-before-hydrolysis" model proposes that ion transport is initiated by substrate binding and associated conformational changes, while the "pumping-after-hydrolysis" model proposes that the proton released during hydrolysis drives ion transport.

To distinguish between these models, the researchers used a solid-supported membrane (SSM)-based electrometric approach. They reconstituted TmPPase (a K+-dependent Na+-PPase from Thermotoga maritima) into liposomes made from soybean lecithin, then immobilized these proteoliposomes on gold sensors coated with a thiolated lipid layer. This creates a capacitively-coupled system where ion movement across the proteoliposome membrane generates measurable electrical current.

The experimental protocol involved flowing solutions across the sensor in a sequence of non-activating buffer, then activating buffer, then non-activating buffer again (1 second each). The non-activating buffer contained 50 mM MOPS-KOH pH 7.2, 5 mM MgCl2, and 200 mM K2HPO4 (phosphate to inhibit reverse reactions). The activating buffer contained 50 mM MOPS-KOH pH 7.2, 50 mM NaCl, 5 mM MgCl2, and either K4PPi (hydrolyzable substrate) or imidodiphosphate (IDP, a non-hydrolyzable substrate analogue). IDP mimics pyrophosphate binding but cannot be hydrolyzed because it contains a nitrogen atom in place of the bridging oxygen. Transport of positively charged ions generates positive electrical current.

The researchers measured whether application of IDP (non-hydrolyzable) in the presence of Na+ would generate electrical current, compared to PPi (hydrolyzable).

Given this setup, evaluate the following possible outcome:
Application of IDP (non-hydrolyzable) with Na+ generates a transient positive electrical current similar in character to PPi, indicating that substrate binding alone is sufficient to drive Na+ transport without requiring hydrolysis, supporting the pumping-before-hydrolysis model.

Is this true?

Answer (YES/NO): YES